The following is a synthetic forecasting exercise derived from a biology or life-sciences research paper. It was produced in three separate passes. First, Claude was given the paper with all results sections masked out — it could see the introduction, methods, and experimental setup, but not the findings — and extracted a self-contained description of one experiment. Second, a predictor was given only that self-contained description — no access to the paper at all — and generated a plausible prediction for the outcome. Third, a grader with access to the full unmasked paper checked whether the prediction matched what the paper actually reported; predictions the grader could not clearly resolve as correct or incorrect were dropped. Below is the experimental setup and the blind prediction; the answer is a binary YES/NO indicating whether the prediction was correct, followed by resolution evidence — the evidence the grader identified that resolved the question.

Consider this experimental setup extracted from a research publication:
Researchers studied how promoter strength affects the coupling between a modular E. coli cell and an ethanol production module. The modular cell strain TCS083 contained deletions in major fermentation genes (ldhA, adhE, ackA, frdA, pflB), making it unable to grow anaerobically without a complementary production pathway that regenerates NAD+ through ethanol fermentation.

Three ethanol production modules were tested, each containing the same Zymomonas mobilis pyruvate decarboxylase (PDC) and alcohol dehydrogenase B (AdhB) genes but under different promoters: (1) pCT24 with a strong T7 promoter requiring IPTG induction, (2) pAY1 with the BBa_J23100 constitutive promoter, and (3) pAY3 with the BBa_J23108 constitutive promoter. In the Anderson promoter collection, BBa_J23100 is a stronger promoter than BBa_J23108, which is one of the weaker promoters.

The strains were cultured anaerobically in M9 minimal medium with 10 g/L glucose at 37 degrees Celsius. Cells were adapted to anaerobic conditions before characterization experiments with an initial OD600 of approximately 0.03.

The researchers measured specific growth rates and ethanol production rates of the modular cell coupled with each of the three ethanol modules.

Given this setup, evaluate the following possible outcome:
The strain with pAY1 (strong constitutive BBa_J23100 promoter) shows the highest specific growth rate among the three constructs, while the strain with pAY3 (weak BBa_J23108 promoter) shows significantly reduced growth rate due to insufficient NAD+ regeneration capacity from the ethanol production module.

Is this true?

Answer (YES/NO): NO